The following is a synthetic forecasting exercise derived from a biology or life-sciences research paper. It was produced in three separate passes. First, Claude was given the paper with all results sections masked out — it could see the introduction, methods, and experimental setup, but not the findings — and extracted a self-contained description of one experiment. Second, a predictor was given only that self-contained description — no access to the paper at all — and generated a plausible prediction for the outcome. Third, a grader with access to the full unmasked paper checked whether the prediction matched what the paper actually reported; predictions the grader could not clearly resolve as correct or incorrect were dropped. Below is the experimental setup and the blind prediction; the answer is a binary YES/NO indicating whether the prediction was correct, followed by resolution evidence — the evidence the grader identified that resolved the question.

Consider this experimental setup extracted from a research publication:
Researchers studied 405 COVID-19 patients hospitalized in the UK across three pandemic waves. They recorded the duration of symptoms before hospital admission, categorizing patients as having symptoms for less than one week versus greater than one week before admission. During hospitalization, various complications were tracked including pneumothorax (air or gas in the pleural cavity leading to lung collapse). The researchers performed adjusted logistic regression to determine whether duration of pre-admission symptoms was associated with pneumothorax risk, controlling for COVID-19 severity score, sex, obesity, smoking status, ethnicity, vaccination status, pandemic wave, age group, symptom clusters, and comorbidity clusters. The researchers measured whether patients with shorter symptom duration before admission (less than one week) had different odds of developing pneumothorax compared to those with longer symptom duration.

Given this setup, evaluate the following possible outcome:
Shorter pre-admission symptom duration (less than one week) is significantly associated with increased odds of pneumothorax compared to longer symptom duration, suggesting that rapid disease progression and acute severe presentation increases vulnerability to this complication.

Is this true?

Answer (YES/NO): YES